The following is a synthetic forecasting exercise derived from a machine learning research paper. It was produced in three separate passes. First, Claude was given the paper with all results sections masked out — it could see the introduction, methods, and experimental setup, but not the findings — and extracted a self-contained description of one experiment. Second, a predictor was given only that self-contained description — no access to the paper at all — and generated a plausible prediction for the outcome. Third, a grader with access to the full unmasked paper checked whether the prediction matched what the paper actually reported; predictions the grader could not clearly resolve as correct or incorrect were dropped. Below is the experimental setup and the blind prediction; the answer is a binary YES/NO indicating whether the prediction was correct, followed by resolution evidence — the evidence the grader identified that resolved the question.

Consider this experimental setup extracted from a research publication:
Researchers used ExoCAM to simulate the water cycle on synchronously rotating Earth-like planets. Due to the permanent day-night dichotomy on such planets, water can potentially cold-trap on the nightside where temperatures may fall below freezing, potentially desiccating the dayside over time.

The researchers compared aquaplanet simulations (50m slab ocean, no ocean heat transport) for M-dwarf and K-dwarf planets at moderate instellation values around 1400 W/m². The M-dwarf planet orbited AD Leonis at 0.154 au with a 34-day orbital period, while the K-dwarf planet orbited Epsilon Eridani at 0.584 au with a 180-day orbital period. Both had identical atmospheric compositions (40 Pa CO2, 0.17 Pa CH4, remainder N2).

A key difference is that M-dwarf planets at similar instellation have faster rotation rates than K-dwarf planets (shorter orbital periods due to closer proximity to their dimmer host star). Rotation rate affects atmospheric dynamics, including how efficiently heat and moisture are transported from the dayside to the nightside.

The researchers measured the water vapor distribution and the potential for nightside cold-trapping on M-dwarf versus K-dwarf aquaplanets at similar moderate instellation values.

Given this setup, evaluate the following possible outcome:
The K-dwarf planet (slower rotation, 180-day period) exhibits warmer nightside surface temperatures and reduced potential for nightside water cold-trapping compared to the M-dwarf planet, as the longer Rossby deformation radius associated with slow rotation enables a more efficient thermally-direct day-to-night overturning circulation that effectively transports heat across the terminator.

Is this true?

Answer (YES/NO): NO